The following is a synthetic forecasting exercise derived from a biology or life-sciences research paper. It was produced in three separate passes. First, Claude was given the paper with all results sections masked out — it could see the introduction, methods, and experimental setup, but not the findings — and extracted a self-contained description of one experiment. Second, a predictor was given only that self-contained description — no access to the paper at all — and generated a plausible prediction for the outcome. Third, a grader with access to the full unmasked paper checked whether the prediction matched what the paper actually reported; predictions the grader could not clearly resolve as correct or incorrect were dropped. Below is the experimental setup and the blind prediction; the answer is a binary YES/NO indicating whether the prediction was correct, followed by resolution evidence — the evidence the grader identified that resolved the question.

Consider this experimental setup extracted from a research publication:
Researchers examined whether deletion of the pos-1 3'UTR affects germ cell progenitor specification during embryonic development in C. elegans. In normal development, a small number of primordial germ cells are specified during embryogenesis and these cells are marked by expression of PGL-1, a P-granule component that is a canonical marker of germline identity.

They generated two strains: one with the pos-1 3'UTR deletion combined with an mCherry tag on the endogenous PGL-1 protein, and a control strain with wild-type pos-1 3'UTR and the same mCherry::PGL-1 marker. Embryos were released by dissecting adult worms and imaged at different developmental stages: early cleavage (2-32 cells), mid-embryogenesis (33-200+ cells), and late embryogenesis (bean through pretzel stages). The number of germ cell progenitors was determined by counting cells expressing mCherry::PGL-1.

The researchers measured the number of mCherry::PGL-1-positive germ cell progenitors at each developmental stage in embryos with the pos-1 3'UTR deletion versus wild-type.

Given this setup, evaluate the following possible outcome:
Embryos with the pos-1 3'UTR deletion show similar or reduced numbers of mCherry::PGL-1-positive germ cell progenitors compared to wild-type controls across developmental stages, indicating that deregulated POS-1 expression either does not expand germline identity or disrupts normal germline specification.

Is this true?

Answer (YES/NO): NO